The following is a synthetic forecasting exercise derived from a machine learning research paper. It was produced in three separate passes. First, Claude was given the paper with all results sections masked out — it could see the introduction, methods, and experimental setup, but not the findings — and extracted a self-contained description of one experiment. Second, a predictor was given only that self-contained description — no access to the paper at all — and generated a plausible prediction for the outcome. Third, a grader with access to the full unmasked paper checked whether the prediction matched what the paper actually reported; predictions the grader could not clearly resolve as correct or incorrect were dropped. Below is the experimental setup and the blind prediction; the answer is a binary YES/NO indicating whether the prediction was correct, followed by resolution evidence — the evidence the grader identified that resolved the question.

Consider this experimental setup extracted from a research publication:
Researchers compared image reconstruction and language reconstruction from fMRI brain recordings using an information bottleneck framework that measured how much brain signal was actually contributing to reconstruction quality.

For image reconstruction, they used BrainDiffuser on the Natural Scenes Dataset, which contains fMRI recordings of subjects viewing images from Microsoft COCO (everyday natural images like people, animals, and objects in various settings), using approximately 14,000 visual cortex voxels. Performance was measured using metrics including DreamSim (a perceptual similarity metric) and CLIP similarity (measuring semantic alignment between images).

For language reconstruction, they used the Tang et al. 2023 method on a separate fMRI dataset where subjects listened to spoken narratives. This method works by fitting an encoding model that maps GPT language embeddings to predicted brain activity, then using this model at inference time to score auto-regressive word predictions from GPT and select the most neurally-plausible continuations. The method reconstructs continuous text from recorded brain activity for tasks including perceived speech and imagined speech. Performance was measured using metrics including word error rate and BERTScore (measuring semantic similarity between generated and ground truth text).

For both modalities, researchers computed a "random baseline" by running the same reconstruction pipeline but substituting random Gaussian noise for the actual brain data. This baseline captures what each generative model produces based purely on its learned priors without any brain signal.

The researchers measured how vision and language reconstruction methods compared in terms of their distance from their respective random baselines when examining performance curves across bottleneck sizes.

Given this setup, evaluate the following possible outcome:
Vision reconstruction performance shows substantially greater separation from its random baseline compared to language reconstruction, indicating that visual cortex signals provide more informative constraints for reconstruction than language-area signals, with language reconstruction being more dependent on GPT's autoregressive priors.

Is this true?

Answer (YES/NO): YES